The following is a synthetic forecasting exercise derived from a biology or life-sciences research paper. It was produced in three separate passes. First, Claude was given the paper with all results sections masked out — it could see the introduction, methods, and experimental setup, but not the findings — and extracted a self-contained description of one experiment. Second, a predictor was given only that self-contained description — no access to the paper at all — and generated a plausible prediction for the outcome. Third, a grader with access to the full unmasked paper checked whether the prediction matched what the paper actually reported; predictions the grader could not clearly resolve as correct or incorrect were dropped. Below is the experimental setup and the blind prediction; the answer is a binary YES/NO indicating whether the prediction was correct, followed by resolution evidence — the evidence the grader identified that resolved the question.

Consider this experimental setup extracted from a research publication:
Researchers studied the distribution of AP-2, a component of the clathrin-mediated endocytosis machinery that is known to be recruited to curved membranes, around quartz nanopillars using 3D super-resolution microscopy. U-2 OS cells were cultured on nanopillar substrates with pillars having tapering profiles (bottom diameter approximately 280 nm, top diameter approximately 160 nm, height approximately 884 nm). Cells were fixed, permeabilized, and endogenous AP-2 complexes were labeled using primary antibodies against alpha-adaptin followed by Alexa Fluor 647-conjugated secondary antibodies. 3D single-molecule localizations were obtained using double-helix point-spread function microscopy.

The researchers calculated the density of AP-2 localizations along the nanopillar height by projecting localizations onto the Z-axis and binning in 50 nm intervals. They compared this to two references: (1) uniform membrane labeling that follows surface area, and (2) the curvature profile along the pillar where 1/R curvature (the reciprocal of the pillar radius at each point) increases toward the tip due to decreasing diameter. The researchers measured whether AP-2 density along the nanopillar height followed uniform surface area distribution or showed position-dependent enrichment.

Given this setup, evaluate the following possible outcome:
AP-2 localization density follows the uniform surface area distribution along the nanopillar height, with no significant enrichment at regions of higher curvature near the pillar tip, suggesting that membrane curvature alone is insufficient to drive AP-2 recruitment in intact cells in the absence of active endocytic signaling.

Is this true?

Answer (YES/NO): NO